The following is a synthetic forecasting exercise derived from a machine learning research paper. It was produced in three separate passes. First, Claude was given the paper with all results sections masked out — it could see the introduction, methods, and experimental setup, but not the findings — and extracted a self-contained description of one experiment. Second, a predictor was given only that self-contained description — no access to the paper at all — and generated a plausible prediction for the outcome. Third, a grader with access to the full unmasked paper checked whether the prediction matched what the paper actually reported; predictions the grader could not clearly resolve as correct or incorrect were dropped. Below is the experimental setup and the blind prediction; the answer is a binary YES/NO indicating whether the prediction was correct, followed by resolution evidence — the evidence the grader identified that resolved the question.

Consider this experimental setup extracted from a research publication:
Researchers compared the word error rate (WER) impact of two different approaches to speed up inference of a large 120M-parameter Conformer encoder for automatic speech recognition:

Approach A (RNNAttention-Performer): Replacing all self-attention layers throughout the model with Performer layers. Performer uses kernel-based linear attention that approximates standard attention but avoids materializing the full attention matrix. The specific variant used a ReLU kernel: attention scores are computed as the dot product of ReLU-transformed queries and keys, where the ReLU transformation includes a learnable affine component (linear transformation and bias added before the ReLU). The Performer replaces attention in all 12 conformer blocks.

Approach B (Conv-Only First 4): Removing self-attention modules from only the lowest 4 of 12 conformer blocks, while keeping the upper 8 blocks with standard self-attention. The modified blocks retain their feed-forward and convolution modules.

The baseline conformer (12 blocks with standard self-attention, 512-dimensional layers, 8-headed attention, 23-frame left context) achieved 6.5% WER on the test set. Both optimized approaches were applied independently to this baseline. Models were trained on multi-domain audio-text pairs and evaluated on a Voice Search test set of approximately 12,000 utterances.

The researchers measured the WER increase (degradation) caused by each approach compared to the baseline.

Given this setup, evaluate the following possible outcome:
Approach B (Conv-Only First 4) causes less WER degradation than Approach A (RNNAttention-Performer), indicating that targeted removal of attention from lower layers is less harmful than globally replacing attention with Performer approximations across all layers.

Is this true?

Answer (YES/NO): YES